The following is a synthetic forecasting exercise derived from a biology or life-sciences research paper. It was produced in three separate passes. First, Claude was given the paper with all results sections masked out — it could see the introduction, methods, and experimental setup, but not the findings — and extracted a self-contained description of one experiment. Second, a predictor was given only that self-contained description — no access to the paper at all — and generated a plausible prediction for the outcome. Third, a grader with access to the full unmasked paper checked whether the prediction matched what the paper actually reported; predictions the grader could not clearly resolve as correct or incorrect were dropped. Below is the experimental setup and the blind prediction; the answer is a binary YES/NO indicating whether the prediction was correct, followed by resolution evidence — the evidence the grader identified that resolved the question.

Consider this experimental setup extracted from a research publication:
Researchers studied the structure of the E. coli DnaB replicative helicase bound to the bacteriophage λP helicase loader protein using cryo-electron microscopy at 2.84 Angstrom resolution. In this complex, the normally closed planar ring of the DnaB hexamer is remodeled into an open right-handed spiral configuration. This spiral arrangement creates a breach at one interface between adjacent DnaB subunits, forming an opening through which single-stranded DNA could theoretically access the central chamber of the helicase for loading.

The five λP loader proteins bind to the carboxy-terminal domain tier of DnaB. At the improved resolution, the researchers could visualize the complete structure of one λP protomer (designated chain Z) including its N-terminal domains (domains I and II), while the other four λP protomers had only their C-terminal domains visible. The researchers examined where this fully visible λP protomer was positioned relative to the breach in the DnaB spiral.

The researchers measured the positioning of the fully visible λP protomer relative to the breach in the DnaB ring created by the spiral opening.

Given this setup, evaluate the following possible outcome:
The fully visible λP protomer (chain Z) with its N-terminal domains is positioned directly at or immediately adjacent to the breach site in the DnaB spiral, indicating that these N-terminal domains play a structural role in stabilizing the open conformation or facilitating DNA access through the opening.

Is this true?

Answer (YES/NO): YES